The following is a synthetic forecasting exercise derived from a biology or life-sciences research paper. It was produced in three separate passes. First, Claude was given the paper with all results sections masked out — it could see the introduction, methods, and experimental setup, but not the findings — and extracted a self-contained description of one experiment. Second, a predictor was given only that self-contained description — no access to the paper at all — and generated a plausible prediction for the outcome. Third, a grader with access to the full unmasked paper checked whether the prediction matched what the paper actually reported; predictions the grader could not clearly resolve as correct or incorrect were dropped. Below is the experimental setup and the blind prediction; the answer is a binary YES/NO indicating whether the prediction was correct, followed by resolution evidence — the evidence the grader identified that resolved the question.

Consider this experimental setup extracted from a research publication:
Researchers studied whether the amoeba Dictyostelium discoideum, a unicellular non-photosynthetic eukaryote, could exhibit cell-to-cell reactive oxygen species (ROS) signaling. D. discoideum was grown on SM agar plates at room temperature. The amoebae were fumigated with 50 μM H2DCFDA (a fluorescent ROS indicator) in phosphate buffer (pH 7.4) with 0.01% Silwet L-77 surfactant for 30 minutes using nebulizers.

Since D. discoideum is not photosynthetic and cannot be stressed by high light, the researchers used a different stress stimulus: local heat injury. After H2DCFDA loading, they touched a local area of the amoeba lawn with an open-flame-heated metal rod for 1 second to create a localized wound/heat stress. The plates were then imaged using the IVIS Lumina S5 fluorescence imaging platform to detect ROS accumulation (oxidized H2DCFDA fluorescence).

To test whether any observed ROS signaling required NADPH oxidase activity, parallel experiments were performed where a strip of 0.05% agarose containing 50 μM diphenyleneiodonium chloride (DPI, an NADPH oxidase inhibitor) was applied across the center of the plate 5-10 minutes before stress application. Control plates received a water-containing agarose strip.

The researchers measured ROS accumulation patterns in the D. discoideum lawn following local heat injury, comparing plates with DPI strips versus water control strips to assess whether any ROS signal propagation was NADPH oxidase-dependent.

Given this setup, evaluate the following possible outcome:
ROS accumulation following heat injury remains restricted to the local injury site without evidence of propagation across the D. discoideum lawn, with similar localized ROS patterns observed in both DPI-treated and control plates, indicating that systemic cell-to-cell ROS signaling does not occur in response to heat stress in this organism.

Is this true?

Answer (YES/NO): NO